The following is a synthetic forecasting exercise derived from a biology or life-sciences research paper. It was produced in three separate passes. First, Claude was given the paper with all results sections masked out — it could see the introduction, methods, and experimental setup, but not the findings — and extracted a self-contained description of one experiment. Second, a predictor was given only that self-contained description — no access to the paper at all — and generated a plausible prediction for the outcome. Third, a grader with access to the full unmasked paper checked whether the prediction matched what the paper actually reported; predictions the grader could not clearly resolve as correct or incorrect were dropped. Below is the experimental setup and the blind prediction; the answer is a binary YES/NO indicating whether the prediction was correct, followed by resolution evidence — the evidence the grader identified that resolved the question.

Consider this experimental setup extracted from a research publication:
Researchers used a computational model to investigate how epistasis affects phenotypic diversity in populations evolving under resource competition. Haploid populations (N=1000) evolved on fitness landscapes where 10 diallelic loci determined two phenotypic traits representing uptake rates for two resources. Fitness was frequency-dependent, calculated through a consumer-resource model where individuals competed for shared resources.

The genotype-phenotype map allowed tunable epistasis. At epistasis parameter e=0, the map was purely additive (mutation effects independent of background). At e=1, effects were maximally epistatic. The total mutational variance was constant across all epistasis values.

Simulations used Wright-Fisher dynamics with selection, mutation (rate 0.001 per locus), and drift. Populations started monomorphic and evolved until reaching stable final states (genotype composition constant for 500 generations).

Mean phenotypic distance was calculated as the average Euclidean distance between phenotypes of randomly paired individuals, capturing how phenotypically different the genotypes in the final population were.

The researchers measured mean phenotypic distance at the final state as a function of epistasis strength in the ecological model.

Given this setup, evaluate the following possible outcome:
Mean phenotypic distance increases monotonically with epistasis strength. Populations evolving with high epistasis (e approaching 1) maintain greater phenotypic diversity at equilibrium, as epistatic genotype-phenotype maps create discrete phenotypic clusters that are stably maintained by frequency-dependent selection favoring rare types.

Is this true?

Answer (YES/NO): NO